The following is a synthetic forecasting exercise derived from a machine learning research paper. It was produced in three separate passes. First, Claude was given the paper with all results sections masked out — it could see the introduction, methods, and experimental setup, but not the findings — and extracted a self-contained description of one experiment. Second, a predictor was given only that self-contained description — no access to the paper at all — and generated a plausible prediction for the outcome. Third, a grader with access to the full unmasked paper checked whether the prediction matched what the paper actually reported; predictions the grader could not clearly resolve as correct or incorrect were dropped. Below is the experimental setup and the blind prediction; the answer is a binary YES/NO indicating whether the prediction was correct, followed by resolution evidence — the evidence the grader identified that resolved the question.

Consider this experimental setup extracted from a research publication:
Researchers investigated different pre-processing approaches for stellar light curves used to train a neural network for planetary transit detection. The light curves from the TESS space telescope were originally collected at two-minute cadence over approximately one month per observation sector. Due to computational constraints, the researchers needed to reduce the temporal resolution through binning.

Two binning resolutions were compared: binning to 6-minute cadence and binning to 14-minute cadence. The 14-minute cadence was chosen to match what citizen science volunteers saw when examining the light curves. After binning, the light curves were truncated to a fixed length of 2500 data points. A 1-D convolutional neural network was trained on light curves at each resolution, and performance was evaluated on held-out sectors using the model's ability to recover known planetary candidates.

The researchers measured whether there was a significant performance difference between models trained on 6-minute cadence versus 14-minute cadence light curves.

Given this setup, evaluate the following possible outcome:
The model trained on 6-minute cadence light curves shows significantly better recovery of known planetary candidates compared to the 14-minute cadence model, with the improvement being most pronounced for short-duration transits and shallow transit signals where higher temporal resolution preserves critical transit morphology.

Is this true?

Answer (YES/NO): NO